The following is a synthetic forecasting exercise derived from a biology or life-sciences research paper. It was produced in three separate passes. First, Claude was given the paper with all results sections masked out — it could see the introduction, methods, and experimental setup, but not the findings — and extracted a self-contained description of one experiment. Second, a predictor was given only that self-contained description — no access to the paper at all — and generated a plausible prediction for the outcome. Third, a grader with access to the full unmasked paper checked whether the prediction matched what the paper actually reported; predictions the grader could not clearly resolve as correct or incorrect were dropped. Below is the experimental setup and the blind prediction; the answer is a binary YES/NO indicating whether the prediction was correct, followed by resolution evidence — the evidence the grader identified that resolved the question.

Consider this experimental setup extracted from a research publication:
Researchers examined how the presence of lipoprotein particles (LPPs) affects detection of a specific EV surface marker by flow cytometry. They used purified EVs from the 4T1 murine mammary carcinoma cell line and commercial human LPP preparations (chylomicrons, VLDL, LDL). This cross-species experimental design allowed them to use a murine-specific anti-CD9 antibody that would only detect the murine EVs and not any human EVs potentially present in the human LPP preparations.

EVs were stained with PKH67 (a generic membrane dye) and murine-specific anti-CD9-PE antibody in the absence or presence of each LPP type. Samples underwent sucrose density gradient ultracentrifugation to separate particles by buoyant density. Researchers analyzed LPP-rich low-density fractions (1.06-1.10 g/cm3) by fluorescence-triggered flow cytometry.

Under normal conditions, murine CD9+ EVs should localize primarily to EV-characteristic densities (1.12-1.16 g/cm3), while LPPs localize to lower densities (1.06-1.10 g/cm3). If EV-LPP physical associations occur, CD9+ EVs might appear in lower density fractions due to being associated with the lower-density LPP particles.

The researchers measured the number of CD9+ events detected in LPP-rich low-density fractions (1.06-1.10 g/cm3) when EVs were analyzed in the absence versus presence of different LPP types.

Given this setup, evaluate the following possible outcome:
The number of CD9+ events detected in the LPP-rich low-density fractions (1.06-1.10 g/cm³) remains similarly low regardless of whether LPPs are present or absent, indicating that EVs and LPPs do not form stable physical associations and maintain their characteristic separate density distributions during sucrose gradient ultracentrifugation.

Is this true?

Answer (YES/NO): NO